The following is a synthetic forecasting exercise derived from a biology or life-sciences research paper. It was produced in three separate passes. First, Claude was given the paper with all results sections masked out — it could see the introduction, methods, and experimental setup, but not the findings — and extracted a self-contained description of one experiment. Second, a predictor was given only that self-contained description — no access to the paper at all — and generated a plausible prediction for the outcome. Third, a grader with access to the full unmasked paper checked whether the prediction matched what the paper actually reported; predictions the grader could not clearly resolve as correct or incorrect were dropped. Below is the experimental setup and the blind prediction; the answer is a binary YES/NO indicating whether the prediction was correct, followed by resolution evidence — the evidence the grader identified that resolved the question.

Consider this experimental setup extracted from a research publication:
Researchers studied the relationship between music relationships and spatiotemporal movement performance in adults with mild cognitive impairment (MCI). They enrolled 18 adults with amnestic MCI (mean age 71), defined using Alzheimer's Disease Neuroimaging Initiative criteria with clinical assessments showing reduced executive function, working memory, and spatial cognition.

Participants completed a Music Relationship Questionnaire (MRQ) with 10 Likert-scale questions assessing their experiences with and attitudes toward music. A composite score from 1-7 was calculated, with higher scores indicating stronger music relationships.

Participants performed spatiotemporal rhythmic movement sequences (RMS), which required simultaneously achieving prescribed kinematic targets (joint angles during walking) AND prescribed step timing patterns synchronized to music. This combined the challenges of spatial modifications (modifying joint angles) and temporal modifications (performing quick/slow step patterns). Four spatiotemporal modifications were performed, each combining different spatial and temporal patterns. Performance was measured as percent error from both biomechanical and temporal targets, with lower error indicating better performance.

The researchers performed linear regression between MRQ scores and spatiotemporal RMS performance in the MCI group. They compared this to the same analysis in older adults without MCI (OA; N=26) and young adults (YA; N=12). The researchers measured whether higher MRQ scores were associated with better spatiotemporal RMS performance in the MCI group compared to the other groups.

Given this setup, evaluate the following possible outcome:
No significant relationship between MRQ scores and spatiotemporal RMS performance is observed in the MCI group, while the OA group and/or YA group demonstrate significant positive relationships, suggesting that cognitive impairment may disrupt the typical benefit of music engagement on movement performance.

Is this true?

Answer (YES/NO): NO